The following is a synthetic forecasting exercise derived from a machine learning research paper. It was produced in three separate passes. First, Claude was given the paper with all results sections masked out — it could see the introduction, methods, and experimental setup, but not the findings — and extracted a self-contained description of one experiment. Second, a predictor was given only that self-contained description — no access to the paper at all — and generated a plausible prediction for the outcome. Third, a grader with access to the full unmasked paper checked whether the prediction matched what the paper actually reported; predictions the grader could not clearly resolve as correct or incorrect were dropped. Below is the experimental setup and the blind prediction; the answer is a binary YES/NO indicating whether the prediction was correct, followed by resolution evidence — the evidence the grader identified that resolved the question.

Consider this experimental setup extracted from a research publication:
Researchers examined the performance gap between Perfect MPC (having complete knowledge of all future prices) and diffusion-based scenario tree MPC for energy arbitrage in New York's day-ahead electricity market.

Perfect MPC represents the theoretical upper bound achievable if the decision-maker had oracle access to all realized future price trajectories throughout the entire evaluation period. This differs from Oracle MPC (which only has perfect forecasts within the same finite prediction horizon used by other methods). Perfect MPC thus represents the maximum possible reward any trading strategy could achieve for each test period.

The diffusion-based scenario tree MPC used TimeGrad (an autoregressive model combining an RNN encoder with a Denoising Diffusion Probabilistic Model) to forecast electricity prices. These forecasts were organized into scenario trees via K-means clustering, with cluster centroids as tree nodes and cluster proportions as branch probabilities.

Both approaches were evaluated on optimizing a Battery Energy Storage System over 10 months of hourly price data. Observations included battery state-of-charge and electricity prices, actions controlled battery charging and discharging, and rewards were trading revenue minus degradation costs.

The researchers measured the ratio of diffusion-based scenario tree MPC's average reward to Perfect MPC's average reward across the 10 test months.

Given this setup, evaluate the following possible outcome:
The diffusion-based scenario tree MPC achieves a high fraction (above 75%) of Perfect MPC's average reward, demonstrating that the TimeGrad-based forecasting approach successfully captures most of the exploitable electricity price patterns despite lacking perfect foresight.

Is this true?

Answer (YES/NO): YES